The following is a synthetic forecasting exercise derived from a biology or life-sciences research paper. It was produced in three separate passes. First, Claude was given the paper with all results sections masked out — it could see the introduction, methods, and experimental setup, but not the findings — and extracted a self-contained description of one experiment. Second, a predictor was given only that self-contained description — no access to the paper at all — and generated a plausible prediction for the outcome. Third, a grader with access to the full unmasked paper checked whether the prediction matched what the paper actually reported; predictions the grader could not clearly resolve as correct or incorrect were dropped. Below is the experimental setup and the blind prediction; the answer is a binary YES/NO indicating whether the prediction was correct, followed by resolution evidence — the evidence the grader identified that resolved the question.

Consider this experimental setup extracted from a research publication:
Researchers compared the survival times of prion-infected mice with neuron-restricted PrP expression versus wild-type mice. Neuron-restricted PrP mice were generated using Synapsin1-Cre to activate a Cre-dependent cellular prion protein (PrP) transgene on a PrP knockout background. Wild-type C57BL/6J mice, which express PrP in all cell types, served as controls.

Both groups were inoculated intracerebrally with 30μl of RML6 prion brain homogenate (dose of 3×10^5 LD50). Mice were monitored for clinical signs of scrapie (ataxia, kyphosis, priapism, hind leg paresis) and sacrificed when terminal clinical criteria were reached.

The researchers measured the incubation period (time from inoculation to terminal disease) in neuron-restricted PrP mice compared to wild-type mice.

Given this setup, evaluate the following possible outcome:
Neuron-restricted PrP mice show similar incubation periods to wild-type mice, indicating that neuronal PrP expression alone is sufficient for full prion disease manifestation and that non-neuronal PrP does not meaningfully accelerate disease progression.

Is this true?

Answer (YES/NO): NO